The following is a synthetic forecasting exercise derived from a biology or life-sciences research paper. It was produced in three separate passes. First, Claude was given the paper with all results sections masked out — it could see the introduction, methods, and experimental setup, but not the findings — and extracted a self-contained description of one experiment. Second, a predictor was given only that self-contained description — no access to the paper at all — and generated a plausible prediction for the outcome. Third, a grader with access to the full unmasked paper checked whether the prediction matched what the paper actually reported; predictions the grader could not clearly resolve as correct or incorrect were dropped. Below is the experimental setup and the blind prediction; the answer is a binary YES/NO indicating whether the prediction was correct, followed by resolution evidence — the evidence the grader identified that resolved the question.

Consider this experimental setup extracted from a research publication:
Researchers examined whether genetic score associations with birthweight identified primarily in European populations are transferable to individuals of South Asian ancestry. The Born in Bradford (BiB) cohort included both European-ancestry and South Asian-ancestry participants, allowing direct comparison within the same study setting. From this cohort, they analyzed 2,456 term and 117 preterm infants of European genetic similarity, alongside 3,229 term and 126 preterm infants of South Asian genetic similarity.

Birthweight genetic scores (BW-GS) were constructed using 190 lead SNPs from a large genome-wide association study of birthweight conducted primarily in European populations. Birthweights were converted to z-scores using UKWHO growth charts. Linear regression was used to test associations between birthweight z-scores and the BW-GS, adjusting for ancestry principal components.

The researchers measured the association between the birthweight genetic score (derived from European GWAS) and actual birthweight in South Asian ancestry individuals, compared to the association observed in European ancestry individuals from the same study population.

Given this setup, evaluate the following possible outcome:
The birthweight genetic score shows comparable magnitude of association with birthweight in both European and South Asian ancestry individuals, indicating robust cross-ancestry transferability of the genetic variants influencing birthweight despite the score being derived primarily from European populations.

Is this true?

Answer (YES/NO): NO